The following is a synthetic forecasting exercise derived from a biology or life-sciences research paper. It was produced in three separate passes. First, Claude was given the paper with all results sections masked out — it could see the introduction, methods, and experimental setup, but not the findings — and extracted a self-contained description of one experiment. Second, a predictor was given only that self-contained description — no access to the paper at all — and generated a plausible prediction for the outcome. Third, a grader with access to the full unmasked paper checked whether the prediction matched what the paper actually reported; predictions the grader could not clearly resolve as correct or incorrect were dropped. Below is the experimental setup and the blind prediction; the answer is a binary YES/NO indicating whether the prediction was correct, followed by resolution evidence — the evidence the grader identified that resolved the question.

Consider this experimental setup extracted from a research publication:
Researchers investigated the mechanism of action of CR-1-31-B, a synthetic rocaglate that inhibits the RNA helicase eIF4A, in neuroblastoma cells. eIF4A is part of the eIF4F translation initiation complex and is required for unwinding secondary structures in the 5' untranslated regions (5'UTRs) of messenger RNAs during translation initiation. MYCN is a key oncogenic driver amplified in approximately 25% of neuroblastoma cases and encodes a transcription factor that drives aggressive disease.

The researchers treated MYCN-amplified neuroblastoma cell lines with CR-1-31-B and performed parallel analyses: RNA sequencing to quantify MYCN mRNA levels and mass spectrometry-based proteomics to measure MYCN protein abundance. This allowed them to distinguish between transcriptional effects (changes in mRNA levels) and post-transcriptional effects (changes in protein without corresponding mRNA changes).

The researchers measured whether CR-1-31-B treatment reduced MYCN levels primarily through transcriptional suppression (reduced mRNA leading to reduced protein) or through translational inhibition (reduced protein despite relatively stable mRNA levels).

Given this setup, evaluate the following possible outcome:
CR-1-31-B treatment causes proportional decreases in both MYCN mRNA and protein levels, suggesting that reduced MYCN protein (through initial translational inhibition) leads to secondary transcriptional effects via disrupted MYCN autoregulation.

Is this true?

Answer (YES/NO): NO